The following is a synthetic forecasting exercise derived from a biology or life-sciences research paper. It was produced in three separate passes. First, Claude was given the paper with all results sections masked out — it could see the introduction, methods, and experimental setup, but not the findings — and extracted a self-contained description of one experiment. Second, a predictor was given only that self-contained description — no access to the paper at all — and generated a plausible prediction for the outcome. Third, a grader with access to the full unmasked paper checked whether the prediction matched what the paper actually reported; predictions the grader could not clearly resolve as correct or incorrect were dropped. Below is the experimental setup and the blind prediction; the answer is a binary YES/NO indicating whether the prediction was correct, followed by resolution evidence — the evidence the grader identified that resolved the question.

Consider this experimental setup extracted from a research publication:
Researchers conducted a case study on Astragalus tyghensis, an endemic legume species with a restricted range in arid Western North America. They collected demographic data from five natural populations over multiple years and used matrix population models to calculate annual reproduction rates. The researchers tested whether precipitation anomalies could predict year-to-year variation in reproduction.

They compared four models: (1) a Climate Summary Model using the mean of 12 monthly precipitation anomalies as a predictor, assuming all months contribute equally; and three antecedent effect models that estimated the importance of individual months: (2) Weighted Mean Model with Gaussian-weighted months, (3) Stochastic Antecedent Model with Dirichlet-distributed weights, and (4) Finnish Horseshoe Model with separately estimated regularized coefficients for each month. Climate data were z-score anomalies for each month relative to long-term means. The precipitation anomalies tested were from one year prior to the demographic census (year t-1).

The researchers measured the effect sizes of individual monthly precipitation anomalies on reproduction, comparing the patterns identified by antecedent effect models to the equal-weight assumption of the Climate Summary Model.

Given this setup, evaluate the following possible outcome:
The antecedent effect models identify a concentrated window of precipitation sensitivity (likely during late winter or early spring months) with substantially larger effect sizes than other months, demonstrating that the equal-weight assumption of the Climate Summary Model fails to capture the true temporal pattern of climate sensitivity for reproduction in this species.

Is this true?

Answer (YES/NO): NO